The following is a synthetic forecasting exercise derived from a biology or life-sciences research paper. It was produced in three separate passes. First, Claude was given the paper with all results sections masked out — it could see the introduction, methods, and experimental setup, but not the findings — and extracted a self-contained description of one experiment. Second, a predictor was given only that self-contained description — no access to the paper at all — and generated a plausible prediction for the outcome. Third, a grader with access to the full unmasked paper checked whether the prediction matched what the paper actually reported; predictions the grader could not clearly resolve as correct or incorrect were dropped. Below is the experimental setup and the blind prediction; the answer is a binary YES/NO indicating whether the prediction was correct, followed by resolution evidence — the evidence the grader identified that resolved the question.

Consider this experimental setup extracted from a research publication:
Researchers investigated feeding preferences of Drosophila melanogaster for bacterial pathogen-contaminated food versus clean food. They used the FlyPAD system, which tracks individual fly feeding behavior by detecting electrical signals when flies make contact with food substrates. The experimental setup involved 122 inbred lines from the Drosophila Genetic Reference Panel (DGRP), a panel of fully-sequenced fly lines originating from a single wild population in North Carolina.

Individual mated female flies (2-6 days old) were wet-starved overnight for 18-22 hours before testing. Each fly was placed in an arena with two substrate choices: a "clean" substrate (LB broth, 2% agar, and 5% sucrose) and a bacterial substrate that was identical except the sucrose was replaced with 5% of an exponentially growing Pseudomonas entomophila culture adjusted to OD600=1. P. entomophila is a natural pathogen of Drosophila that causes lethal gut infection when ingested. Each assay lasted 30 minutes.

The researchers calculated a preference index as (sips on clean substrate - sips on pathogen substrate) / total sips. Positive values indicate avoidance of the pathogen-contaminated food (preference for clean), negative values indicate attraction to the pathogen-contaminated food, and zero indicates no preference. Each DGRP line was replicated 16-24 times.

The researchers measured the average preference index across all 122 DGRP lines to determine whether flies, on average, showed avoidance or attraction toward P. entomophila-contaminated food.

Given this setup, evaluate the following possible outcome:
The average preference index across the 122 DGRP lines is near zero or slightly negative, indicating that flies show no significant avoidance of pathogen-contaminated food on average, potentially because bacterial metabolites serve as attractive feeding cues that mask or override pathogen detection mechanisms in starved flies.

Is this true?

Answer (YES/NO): NO